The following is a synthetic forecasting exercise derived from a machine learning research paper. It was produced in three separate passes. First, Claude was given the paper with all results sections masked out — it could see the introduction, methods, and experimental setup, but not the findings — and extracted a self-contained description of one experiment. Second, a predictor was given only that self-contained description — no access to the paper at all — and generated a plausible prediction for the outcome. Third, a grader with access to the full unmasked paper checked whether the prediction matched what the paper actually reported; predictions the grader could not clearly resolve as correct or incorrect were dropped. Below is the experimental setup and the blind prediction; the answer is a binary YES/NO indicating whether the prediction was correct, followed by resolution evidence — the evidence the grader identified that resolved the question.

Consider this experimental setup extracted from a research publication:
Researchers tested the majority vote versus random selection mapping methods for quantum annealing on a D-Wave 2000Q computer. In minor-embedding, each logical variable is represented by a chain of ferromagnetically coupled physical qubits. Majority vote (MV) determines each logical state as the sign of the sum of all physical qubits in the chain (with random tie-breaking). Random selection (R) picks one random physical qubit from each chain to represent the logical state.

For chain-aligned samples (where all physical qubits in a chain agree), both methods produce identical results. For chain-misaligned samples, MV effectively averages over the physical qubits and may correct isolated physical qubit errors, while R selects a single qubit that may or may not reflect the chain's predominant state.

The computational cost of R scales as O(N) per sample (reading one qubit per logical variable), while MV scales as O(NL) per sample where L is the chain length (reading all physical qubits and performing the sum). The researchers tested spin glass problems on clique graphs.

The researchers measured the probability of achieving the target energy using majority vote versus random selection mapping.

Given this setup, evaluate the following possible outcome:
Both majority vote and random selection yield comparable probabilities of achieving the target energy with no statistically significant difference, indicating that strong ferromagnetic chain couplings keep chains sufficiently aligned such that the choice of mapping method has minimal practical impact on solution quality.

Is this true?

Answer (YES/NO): NO